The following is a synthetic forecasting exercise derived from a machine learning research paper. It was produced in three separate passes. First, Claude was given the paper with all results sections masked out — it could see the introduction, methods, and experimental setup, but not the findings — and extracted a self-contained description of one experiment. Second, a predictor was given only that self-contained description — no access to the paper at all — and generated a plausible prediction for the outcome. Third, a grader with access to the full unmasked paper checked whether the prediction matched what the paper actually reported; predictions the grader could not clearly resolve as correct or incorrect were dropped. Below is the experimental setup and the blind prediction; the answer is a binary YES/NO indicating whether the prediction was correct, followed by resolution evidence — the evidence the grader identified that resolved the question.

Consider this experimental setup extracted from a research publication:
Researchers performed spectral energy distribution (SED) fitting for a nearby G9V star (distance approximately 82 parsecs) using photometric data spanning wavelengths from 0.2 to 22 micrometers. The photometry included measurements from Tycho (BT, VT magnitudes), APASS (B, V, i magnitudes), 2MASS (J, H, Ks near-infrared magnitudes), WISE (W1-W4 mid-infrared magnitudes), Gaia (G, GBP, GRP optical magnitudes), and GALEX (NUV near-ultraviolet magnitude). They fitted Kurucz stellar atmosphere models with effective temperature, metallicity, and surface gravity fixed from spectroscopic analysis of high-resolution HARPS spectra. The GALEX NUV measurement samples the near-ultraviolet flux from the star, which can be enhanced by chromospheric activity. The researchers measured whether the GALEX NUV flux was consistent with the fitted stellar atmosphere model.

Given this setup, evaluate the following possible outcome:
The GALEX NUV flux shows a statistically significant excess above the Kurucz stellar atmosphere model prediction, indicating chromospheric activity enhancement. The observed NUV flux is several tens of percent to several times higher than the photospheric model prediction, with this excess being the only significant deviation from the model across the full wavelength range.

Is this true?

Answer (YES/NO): NO